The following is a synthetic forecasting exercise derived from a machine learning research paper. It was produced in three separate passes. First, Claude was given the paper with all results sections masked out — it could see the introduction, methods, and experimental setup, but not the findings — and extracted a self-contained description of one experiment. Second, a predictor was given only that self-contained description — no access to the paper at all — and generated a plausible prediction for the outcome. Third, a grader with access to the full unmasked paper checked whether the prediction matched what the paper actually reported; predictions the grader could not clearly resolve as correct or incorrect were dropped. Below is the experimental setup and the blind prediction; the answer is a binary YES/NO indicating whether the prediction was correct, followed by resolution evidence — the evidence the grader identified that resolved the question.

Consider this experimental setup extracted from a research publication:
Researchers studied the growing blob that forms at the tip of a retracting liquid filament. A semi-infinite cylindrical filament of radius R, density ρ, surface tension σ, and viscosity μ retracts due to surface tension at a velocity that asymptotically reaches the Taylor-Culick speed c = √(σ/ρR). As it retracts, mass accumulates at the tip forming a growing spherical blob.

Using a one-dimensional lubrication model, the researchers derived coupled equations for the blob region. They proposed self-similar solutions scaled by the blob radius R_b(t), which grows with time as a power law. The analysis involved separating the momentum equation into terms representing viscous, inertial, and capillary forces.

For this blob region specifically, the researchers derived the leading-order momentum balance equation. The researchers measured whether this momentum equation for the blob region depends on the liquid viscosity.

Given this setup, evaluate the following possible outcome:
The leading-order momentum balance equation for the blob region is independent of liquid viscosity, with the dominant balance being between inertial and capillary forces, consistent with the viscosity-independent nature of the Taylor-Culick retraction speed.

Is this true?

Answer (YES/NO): NO